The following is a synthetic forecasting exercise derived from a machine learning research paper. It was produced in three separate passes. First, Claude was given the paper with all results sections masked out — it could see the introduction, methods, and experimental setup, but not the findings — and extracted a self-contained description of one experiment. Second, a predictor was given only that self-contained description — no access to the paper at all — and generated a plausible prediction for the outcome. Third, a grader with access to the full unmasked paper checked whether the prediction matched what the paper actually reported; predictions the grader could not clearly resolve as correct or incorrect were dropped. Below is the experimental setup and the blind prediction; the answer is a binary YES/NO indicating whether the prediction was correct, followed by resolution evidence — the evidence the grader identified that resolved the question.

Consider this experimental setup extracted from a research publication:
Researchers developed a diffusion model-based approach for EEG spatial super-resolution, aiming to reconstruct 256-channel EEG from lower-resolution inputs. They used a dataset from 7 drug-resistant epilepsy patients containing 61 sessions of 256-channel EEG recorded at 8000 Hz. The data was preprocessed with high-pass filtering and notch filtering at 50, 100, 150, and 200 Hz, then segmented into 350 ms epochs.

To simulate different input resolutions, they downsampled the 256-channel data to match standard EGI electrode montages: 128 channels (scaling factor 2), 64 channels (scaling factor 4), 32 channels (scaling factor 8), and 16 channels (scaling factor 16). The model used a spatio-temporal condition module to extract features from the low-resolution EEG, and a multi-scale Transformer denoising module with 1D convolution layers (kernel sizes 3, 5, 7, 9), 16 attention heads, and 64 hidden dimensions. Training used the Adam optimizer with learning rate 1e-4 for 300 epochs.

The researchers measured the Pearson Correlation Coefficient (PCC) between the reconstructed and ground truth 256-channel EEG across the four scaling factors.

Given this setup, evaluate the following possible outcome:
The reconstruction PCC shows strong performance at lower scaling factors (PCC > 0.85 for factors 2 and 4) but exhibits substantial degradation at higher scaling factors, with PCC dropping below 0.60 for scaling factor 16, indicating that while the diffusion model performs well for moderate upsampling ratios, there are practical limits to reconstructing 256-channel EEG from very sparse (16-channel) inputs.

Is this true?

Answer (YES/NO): NO